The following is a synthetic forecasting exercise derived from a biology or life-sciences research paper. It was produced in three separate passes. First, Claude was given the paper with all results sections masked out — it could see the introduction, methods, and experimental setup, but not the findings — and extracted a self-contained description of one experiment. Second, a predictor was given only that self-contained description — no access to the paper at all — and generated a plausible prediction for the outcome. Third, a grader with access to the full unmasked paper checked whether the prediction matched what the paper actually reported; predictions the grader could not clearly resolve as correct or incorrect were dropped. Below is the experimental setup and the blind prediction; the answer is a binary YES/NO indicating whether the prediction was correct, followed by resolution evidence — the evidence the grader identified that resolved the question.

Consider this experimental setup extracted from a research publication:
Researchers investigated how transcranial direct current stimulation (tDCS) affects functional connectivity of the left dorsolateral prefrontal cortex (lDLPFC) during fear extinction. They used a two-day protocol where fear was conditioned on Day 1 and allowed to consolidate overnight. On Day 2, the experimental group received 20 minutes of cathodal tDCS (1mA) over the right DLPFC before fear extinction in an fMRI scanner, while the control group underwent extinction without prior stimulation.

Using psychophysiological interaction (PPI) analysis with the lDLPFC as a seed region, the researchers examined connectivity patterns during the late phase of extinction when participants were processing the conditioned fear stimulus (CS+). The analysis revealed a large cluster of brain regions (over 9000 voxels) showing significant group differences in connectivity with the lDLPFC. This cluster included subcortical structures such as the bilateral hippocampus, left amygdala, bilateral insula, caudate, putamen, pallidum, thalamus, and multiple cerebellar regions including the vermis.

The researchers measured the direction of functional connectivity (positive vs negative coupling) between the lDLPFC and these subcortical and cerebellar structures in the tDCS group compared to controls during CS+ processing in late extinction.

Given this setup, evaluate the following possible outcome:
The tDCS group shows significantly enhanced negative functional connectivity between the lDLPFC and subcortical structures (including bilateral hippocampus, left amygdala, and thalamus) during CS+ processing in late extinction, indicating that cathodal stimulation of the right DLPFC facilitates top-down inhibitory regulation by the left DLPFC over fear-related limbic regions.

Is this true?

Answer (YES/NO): NO